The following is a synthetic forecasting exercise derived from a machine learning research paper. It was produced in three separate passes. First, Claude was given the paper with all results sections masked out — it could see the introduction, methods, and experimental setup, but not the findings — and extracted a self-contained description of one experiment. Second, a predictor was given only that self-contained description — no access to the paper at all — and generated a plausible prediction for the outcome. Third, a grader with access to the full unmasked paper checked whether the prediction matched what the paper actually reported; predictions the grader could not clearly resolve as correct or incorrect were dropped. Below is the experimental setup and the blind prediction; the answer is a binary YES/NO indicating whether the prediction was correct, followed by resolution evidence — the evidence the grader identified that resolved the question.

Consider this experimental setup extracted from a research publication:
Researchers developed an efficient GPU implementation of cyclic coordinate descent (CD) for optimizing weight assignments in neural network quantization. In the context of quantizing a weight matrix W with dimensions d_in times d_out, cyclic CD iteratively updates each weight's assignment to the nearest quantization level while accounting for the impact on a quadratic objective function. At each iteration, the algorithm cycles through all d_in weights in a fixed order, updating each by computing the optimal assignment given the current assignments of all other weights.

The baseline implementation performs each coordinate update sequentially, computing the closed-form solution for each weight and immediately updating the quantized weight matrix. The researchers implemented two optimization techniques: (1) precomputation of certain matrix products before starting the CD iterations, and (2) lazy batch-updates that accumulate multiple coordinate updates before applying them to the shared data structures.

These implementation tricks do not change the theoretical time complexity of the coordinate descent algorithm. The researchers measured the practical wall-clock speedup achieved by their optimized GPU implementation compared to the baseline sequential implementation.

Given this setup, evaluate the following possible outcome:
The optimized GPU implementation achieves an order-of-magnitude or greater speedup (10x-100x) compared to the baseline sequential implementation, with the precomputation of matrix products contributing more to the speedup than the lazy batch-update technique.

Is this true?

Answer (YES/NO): NO